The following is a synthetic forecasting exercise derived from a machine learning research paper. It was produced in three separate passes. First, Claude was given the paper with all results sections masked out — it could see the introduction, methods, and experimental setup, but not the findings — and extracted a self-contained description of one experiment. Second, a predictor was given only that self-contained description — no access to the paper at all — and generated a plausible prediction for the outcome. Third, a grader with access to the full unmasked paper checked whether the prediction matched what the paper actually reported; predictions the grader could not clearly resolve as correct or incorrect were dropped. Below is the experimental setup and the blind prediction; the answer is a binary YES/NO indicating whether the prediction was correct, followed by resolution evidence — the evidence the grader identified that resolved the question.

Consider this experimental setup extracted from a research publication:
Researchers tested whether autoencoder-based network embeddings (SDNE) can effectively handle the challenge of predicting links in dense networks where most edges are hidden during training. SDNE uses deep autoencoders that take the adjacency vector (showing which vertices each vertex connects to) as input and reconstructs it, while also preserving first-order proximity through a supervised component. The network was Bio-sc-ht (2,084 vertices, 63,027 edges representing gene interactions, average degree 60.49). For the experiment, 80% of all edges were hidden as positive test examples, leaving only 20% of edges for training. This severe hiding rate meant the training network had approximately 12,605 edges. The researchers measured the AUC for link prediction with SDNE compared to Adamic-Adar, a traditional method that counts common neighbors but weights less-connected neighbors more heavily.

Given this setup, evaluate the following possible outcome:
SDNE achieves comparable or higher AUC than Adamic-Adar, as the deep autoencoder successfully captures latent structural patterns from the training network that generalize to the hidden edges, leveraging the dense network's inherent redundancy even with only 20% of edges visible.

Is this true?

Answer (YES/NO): YES